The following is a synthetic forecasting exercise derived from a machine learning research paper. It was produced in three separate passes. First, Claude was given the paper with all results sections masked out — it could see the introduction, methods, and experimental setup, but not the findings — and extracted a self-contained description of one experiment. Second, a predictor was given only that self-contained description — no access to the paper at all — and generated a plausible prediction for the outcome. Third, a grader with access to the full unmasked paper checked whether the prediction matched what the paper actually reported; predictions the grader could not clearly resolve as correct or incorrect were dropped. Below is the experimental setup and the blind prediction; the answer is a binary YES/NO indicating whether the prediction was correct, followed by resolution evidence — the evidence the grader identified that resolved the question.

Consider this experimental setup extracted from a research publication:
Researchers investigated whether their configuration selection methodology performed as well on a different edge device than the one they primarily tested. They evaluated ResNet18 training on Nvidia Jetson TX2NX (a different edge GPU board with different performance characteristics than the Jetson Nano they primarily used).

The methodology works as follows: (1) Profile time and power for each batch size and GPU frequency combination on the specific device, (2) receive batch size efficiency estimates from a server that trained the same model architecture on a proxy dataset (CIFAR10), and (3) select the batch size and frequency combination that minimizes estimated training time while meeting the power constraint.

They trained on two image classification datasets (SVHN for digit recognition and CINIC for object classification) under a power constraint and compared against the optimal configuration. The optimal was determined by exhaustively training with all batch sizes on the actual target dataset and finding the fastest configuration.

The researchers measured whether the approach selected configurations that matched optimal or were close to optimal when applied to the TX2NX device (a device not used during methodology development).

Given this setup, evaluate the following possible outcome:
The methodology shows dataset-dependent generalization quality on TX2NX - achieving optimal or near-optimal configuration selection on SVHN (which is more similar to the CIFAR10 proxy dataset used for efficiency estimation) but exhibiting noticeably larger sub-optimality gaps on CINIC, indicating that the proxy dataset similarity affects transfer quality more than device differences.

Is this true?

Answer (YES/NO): NO